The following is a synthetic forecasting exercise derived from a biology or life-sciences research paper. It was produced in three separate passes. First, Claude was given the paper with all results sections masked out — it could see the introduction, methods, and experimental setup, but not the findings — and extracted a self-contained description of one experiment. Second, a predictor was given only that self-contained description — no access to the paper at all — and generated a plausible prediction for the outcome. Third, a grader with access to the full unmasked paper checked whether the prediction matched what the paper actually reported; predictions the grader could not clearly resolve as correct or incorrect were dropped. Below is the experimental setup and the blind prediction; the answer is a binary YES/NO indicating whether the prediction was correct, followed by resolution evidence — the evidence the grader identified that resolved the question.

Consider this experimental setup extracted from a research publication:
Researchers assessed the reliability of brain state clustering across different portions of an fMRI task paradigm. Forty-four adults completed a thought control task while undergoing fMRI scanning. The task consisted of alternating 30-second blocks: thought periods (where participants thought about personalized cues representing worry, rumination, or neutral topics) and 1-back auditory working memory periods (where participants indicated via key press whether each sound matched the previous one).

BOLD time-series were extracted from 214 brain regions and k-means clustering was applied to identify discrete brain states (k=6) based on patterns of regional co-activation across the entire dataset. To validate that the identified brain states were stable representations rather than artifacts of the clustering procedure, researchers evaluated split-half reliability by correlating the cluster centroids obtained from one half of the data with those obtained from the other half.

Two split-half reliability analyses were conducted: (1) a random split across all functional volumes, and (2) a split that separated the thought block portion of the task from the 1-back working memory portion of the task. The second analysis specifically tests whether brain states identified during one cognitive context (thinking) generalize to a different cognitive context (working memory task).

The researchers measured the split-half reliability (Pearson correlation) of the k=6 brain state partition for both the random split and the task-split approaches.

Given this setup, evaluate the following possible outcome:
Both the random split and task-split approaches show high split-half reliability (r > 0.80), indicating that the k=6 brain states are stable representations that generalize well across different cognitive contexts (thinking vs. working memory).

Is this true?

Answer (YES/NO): NO